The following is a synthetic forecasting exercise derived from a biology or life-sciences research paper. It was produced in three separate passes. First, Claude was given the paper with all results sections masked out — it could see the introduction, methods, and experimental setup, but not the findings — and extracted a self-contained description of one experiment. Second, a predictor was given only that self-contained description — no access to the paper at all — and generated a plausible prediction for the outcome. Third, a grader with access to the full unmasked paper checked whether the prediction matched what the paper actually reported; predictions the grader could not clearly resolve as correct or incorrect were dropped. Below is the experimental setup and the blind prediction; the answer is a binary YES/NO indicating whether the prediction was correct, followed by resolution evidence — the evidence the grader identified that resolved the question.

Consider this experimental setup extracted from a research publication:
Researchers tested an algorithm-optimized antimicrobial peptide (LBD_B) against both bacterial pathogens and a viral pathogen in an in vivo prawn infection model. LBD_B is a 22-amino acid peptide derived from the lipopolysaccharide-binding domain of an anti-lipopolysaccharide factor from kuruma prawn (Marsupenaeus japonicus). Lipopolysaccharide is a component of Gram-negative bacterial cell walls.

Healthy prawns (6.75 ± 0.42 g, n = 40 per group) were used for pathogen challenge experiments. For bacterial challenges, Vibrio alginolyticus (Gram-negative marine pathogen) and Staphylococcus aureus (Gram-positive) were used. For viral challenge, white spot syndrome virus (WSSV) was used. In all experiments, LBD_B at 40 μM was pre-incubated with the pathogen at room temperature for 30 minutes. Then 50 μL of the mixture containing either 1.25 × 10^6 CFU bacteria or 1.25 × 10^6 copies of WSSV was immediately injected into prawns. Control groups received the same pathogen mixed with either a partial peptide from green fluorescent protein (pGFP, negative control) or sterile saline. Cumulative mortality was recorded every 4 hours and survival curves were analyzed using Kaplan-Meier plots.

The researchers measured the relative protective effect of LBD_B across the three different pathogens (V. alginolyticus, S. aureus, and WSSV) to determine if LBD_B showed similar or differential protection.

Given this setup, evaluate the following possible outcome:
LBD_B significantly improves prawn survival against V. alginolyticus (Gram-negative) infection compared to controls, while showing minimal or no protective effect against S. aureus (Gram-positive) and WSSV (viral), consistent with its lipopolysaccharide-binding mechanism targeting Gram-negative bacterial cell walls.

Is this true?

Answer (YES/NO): NO